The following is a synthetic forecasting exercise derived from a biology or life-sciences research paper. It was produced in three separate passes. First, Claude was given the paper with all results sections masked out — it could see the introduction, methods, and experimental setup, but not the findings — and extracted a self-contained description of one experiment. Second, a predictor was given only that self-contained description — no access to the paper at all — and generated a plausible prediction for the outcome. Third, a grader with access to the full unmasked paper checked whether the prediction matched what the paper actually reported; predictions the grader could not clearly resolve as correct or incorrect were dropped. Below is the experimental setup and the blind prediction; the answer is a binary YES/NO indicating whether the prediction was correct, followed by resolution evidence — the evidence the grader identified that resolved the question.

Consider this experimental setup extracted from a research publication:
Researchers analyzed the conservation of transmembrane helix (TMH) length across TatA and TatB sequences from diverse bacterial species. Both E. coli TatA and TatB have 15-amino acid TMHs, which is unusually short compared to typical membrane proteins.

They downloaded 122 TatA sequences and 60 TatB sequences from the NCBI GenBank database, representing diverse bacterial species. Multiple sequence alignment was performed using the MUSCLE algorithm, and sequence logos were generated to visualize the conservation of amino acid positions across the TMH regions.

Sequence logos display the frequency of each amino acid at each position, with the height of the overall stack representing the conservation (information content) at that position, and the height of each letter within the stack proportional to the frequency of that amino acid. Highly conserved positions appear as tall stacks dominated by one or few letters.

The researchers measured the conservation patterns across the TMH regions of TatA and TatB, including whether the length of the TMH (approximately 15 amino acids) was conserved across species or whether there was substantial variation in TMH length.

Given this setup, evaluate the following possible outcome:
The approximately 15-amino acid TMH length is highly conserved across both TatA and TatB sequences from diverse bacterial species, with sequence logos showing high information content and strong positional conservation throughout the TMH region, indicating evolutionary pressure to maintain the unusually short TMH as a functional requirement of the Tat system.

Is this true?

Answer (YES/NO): NO